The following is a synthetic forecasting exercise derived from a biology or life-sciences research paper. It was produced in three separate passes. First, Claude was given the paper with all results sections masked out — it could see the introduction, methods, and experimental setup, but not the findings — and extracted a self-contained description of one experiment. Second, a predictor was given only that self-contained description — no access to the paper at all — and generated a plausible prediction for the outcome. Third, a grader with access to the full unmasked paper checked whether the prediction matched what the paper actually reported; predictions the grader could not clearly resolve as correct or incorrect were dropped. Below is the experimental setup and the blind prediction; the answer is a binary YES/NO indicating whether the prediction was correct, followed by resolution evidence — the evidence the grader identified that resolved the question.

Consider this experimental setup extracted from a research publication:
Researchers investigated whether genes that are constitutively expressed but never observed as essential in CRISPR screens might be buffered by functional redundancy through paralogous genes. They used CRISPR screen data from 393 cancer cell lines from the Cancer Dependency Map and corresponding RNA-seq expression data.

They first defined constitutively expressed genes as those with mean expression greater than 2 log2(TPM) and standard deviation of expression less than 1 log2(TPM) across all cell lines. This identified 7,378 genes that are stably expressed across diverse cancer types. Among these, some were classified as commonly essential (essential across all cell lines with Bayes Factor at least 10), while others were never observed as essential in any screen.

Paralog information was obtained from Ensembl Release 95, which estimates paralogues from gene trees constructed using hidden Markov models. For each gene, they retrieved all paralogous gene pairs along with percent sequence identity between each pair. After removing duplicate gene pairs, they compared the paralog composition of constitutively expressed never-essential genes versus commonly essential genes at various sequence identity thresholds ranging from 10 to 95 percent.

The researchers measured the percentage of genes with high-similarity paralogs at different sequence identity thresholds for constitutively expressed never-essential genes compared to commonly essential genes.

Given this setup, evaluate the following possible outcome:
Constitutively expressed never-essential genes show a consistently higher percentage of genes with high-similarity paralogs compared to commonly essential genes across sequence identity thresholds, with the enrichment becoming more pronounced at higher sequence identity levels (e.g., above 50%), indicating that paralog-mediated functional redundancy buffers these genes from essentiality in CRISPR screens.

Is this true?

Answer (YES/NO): NO